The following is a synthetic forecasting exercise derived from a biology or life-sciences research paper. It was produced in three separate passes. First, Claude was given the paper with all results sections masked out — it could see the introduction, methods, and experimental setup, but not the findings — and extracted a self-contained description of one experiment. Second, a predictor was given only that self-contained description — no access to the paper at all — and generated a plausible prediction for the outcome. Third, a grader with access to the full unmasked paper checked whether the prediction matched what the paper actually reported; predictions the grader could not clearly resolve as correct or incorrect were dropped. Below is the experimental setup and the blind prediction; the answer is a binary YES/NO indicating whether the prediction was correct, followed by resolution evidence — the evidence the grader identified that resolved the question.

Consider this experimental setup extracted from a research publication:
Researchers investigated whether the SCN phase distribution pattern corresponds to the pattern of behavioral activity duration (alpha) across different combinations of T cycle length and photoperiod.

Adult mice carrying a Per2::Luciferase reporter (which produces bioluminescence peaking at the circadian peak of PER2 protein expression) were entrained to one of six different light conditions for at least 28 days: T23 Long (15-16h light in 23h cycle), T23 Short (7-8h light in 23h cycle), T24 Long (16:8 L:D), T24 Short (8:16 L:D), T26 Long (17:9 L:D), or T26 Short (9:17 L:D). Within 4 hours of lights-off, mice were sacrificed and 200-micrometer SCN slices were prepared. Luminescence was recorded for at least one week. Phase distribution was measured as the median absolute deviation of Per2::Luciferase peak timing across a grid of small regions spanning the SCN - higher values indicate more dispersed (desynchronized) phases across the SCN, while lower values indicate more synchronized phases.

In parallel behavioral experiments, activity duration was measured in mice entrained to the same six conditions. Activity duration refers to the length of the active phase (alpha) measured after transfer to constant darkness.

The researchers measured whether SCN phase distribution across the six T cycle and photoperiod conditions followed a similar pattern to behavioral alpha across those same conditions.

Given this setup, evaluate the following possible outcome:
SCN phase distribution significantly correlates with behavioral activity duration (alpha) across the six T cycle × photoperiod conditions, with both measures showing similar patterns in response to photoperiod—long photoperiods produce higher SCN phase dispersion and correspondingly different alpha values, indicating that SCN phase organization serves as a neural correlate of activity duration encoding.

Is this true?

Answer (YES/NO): YES